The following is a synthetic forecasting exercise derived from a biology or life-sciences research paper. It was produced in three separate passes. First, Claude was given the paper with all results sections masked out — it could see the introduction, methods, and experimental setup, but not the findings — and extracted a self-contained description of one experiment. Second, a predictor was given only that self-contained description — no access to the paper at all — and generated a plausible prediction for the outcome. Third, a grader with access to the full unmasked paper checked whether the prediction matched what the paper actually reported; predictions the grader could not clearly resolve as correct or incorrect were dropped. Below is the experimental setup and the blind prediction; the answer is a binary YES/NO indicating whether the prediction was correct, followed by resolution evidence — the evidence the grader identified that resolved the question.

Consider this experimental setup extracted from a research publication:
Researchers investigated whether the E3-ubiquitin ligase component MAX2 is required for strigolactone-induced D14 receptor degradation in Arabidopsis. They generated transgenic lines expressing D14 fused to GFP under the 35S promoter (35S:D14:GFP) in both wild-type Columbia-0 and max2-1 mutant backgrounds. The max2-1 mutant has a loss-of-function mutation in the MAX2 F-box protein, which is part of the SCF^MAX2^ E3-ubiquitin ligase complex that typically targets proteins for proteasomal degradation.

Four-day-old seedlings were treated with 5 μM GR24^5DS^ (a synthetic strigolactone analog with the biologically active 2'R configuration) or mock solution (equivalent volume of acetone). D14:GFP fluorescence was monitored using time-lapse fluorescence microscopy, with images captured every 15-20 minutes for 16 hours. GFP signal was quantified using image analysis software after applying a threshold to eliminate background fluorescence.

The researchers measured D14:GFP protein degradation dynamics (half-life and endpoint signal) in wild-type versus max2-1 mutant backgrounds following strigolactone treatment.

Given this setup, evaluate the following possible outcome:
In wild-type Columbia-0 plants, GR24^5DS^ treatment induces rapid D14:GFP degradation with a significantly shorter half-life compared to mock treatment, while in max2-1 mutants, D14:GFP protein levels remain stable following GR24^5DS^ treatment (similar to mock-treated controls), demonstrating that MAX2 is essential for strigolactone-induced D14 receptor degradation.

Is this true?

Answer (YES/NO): NO